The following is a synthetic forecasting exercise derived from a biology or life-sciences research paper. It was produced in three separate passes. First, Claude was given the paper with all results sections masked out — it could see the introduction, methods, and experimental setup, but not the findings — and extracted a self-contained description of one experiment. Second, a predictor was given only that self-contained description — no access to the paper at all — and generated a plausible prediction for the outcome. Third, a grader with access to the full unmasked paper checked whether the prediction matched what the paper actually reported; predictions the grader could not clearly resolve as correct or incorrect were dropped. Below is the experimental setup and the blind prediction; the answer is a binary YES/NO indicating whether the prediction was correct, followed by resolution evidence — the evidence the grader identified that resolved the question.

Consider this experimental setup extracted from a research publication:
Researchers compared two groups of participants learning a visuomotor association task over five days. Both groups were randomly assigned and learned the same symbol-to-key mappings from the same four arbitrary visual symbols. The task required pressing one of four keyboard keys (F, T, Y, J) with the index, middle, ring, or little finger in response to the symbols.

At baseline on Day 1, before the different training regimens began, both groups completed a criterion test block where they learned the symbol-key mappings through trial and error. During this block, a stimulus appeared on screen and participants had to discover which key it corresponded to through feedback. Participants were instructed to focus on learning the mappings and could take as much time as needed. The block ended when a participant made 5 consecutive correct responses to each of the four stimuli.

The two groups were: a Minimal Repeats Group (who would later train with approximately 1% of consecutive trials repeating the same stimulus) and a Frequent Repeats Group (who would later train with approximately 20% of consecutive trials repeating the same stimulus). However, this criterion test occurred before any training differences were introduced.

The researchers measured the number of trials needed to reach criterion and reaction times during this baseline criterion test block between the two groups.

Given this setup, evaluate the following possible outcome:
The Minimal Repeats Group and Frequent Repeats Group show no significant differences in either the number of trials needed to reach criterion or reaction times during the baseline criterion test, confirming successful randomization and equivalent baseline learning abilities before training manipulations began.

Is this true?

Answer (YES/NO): YES